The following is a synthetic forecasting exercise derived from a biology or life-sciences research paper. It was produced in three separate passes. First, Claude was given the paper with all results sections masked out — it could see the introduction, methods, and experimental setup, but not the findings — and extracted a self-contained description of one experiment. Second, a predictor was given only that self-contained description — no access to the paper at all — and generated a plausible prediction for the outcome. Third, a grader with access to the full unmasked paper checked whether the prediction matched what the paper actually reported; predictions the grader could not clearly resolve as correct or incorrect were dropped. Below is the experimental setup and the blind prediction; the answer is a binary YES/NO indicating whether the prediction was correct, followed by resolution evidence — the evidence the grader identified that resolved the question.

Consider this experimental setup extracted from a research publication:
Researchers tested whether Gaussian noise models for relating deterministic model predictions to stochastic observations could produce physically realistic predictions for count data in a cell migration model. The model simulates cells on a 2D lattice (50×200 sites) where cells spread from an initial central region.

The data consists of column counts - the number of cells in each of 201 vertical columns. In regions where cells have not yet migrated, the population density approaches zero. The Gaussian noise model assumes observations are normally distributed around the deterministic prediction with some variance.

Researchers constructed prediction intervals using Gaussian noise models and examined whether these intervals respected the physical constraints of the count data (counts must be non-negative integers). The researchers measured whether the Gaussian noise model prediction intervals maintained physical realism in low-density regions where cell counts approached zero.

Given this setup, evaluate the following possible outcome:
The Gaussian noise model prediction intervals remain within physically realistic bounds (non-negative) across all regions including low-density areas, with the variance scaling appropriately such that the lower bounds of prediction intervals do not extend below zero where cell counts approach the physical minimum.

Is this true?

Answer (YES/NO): NO